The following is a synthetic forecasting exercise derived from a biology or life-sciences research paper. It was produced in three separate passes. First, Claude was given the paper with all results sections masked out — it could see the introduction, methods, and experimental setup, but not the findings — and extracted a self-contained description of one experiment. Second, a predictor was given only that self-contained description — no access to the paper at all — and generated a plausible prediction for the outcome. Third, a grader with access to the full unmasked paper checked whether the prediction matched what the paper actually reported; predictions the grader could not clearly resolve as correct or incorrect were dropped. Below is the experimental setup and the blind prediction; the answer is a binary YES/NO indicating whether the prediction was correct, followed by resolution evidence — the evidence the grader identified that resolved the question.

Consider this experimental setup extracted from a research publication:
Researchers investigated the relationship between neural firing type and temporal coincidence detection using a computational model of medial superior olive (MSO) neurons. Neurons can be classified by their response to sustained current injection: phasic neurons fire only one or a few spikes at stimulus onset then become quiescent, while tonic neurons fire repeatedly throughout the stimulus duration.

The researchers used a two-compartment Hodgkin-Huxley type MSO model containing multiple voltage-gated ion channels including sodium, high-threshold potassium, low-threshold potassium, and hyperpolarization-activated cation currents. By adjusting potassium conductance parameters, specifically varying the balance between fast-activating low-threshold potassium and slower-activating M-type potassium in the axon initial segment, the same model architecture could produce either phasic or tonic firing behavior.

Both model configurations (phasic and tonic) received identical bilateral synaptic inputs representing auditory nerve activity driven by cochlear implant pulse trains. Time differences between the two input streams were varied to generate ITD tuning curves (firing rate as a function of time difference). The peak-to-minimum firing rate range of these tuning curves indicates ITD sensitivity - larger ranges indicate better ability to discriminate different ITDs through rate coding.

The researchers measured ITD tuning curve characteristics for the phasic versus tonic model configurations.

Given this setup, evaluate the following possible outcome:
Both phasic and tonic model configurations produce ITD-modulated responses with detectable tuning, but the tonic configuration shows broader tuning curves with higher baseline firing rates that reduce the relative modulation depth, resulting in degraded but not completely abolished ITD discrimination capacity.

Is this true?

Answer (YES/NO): NO